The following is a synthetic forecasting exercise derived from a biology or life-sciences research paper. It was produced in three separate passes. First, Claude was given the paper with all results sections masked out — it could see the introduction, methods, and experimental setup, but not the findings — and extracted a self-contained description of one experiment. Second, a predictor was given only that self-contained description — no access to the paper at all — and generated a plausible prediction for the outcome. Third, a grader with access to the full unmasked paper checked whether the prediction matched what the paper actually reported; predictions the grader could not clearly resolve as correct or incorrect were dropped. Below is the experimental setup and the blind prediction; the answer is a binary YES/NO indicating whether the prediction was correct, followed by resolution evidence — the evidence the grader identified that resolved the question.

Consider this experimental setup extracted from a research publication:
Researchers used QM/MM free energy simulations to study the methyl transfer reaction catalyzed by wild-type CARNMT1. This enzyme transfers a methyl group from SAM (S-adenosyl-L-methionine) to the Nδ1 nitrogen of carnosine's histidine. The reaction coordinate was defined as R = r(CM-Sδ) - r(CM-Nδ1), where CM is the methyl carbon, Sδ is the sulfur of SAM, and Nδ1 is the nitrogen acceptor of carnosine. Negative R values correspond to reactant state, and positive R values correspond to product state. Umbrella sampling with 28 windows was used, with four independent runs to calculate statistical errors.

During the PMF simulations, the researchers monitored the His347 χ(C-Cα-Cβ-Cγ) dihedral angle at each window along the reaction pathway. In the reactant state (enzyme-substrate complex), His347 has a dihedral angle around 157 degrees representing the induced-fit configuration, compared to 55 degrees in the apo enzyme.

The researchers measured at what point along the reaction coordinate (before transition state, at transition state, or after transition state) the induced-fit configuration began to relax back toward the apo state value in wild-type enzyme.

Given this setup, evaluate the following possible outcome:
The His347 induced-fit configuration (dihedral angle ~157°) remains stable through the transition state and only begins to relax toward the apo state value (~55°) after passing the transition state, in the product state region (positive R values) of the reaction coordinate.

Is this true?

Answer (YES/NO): YES